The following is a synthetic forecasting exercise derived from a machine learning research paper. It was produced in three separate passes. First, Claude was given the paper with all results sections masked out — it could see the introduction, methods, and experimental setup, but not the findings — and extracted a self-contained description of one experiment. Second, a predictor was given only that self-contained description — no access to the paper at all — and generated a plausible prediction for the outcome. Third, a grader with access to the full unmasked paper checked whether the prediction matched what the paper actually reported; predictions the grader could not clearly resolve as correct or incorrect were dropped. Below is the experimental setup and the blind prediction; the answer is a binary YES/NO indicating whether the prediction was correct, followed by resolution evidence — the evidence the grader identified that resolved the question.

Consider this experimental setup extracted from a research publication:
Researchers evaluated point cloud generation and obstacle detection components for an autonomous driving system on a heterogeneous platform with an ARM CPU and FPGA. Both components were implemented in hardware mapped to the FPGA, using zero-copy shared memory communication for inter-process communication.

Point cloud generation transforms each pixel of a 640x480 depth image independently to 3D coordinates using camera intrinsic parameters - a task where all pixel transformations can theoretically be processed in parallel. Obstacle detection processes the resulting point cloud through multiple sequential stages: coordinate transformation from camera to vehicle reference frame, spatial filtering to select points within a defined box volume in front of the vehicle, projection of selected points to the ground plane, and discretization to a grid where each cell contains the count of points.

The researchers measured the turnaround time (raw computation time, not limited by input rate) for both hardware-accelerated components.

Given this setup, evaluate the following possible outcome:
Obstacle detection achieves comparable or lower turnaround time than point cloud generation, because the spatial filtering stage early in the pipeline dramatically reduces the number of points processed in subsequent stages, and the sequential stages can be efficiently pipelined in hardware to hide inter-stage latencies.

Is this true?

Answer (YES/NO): YES